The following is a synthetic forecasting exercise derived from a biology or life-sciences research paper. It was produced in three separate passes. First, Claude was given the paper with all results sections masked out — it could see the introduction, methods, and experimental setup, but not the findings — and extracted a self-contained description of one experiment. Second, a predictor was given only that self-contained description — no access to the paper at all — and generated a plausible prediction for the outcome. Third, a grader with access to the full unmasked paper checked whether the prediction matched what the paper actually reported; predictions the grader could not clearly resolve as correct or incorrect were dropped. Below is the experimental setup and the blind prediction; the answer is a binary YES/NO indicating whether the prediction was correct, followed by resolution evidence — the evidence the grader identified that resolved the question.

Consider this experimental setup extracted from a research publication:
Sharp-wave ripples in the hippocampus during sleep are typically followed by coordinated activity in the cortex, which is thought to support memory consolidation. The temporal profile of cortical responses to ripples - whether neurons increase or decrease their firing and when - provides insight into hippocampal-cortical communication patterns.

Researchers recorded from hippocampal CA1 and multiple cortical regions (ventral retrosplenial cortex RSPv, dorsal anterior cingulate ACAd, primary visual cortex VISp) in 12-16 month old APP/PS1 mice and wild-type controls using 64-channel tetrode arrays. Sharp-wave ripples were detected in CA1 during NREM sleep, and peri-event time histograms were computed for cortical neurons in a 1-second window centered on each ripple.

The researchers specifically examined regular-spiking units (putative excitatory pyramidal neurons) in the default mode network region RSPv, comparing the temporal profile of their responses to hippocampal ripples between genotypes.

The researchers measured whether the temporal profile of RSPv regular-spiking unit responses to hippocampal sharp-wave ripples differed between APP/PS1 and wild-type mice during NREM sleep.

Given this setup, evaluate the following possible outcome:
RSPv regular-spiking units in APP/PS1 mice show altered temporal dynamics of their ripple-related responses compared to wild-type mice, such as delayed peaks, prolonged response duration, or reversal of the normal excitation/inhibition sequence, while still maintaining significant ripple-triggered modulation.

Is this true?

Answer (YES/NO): NO